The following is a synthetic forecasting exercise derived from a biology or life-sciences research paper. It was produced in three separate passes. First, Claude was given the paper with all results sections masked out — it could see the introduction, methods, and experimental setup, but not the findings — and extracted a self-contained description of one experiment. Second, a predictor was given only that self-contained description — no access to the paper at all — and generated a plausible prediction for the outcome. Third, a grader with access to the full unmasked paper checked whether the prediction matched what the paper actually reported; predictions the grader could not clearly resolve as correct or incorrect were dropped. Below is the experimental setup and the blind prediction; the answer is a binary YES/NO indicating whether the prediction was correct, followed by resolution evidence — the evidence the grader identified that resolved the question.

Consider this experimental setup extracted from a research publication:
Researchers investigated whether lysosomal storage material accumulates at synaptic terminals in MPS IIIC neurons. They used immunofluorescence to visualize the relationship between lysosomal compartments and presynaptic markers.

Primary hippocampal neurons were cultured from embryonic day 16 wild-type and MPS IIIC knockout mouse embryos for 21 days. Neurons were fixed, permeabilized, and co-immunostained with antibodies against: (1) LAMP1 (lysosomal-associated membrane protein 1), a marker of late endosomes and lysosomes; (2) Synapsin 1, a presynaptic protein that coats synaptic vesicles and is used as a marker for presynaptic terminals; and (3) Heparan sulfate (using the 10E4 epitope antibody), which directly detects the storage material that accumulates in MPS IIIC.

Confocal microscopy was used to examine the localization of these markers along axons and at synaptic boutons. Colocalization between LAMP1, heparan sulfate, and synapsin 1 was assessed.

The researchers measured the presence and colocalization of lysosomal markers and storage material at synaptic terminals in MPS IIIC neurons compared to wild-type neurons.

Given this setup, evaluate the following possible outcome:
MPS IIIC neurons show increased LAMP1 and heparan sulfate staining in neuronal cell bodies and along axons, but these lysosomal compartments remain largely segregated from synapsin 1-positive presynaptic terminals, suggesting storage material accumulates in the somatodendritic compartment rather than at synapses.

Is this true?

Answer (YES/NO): YES